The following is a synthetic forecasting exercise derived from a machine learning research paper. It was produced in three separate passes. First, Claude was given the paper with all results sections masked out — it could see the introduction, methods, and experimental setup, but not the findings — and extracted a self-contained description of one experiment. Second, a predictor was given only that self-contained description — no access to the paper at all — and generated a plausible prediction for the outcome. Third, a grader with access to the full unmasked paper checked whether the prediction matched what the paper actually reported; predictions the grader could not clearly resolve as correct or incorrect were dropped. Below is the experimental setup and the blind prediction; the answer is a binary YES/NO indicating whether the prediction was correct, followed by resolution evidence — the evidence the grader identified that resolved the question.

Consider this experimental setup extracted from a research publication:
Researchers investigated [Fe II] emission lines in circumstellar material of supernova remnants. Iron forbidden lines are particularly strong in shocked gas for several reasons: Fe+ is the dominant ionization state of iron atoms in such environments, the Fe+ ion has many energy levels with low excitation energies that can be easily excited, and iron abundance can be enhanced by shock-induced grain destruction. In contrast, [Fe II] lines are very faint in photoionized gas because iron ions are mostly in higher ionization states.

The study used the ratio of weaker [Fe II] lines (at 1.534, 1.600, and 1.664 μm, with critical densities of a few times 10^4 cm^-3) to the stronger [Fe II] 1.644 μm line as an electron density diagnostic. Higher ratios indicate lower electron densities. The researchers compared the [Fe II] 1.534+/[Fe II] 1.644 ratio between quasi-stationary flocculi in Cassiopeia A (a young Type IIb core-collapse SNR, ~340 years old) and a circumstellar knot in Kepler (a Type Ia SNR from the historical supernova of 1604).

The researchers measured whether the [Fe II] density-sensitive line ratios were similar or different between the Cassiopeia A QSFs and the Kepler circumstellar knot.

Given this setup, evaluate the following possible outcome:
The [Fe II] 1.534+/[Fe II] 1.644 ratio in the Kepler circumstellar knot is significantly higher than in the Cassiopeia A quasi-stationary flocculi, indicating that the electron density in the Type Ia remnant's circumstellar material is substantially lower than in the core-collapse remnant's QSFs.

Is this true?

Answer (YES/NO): NO